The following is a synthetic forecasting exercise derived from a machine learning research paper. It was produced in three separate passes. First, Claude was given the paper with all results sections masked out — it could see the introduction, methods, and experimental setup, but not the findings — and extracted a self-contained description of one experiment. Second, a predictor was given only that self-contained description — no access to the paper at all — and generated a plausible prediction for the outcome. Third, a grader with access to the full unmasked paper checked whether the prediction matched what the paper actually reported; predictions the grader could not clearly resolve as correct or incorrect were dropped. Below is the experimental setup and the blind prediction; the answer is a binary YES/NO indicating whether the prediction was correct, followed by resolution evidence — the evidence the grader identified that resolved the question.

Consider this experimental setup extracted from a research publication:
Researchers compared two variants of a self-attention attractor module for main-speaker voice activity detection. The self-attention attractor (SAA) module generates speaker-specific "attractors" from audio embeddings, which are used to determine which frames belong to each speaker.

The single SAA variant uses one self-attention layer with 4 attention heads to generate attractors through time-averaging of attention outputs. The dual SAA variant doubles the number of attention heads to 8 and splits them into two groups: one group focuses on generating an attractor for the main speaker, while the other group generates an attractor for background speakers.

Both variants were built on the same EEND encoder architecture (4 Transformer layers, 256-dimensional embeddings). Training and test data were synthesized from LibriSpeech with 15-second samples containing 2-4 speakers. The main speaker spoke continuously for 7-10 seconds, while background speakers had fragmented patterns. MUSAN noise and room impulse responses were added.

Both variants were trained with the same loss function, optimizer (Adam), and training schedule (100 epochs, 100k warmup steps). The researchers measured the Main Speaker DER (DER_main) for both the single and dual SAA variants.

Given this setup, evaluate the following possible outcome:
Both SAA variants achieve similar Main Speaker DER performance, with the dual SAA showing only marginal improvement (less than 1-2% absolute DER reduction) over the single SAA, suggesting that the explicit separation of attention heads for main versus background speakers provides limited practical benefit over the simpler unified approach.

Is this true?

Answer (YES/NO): NO